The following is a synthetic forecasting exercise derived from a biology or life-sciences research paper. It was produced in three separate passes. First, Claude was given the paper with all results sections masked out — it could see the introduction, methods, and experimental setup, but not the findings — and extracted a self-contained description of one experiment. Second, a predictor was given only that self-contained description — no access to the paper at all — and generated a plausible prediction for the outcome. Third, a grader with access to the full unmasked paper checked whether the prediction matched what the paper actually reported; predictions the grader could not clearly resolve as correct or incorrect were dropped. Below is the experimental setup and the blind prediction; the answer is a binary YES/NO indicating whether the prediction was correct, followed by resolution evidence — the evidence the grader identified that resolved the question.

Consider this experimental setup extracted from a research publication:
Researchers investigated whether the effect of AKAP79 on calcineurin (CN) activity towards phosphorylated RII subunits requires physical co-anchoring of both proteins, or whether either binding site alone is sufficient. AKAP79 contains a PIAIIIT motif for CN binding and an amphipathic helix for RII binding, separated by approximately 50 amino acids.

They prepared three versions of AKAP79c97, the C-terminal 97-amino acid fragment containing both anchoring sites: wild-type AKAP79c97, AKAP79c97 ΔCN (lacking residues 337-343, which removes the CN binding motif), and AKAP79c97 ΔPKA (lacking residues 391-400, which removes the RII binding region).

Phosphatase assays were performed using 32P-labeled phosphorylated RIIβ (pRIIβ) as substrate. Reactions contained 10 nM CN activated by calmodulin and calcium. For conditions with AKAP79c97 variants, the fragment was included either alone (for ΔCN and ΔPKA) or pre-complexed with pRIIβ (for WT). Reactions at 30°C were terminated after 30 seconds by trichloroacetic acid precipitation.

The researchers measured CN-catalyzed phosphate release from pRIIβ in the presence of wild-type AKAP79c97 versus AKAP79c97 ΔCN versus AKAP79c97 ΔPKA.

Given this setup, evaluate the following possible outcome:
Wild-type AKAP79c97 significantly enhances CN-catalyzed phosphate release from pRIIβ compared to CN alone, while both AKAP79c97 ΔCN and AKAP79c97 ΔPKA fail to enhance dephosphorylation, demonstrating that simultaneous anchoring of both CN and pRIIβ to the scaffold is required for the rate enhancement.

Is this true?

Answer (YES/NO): YES